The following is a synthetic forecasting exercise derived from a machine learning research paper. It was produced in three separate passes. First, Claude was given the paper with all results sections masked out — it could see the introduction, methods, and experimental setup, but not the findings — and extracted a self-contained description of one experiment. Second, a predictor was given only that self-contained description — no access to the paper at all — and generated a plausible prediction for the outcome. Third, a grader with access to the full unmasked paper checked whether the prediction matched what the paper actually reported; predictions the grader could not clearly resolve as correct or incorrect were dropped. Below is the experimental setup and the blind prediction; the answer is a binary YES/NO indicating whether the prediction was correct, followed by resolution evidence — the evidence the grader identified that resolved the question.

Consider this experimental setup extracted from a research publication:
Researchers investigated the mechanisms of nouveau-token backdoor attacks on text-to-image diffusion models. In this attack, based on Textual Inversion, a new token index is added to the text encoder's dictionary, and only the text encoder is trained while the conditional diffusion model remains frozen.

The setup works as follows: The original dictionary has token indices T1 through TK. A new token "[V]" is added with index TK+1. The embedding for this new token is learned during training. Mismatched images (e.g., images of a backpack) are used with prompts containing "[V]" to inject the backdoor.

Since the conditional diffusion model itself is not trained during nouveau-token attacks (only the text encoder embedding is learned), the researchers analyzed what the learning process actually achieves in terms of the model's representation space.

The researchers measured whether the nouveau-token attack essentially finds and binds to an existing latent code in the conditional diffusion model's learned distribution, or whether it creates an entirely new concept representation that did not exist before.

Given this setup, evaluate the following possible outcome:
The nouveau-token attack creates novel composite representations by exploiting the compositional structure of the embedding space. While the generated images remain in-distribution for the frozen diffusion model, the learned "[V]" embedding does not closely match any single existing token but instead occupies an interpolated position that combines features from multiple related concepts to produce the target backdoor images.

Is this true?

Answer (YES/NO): NO